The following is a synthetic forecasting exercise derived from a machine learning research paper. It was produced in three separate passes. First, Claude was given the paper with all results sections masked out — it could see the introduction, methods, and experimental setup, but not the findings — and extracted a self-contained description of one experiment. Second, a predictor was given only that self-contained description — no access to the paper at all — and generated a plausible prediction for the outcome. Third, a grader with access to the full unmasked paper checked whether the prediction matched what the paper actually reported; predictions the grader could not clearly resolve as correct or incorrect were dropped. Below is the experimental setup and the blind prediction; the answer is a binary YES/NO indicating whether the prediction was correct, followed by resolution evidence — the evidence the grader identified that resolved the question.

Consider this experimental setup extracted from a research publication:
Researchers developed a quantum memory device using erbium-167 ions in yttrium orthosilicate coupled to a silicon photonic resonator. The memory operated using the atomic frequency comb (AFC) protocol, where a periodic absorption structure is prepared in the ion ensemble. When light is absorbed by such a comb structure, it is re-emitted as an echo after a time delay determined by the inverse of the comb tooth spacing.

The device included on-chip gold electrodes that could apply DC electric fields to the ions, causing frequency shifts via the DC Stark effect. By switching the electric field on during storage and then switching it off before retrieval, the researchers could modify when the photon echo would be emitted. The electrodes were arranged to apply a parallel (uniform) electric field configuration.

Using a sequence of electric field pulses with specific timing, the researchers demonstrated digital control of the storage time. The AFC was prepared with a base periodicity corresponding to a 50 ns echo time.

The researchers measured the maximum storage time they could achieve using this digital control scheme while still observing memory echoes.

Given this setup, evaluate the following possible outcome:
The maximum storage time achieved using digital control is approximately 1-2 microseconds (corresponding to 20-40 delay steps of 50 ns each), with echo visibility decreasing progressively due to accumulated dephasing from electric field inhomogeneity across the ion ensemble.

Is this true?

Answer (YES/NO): NO